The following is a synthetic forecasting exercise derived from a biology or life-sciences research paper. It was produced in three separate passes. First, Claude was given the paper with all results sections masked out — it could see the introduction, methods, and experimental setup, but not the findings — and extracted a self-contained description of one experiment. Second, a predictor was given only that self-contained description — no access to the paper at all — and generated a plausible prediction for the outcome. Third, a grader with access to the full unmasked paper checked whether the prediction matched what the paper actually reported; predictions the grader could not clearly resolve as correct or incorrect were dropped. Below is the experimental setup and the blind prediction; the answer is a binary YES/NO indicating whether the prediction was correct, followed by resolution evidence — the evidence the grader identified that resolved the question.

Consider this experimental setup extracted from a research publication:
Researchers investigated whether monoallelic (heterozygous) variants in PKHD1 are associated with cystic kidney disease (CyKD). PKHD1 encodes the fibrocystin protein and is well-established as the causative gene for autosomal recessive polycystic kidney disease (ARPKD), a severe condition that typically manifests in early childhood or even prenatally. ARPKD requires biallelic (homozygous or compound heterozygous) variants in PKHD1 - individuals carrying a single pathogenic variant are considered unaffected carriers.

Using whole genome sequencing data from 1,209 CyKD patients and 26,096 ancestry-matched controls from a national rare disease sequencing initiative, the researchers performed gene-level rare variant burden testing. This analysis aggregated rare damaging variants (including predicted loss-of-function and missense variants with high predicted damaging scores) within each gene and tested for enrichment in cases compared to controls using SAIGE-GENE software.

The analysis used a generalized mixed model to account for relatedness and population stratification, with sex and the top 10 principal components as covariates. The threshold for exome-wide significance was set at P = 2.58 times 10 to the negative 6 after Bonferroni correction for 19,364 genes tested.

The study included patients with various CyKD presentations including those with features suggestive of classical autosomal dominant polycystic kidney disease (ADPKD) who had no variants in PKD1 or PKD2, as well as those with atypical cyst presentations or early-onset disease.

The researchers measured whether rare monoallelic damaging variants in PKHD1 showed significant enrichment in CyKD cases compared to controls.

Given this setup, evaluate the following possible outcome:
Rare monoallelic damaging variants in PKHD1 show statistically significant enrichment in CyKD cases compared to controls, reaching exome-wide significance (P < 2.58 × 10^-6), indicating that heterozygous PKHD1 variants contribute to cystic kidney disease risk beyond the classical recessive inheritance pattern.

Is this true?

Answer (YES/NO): YES